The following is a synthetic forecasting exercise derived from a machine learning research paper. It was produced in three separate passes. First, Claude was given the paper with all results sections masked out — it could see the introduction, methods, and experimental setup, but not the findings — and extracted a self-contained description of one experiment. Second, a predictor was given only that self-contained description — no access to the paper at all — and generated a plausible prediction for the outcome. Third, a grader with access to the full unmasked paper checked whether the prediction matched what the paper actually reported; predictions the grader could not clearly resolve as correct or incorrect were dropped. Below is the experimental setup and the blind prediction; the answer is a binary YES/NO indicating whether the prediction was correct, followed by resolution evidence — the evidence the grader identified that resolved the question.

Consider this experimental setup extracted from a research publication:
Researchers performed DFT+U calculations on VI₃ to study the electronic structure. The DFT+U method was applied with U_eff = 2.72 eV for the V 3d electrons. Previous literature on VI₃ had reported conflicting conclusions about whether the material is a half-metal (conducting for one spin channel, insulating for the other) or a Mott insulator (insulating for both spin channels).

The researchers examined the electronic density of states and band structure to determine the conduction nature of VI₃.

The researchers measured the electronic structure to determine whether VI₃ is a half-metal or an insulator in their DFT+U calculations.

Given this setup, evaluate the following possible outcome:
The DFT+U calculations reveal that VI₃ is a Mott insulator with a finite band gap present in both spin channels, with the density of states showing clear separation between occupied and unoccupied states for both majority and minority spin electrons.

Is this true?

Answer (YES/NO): YES